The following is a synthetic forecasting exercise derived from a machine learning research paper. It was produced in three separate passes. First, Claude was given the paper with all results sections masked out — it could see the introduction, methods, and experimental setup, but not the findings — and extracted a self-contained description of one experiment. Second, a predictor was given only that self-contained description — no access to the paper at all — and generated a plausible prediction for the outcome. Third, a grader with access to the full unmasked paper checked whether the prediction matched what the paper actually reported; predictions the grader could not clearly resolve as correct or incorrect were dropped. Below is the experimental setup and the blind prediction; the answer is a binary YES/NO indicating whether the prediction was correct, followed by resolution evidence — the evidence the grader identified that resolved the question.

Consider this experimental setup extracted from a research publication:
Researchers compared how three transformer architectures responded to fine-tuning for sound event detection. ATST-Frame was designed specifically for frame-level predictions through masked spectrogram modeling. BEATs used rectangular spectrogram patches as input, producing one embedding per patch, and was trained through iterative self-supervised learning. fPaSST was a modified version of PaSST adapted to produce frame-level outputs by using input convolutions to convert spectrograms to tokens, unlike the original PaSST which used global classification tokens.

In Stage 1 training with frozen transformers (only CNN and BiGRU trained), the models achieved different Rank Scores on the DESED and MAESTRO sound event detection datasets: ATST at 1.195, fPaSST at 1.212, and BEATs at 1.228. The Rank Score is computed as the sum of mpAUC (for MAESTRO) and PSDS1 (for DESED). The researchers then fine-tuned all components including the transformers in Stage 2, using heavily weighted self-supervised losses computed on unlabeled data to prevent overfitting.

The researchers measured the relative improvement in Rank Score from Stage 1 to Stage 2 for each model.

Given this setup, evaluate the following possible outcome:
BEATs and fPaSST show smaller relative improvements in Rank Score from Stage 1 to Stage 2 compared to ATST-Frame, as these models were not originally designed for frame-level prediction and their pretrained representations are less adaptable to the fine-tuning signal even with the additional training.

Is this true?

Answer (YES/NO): YES